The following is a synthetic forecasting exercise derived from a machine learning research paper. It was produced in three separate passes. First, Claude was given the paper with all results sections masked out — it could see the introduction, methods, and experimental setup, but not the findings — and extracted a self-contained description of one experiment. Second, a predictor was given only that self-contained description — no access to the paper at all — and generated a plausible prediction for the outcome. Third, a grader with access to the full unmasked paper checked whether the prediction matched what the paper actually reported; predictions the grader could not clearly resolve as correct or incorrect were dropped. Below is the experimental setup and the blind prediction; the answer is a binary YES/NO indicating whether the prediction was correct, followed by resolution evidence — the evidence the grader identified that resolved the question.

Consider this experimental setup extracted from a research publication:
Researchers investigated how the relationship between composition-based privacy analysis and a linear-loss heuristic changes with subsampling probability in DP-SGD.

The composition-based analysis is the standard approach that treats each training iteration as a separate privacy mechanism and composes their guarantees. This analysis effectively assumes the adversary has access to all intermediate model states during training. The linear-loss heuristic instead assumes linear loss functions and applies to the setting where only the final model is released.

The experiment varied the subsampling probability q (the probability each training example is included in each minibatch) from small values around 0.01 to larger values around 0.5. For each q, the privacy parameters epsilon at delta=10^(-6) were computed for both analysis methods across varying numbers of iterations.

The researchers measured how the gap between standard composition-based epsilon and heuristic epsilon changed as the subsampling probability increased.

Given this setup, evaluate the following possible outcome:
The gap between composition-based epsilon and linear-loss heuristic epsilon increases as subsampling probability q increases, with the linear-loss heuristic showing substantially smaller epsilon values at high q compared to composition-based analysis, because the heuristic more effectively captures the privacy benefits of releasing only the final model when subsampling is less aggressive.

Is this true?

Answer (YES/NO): NO